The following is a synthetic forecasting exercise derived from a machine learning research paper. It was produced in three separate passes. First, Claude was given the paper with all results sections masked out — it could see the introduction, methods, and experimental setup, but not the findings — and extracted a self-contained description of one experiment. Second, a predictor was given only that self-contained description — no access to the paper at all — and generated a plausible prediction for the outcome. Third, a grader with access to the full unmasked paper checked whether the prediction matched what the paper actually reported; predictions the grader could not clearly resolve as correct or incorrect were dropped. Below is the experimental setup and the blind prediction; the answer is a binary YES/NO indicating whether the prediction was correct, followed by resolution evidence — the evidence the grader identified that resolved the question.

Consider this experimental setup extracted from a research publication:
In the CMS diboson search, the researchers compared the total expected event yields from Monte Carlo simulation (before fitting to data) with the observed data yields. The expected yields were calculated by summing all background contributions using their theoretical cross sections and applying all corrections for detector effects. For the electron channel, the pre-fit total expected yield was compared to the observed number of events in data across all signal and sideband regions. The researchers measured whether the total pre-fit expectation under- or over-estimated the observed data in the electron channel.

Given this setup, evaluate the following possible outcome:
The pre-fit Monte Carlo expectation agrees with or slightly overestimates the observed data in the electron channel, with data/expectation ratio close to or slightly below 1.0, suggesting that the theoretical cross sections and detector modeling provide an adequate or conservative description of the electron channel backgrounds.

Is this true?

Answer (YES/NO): NO